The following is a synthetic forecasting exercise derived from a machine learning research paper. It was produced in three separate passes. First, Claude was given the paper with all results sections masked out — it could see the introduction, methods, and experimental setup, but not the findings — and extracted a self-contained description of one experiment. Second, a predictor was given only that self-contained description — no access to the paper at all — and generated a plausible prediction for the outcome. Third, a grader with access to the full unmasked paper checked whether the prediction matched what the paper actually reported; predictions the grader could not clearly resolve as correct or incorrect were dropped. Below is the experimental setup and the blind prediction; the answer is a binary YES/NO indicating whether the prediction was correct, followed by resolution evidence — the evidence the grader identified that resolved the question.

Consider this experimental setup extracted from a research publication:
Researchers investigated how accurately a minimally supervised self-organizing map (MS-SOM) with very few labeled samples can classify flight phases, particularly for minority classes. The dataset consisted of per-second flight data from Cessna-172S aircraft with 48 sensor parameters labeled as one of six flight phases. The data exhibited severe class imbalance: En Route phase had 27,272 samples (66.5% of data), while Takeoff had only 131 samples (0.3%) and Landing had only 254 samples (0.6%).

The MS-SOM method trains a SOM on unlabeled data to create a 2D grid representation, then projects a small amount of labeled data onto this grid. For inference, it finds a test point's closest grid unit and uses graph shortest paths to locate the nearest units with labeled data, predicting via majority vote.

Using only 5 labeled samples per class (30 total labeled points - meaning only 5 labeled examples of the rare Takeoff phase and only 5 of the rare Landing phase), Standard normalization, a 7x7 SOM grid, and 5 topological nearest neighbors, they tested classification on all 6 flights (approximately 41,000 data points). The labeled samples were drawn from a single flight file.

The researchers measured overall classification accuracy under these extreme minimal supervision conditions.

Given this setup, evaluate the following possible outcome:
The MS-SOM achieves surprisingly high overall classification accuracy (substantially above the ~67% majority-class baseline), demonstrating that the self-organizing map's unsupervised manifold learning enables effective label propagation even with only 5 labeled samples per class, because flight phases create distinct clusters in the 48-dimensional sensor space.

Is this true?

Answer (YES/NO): YES